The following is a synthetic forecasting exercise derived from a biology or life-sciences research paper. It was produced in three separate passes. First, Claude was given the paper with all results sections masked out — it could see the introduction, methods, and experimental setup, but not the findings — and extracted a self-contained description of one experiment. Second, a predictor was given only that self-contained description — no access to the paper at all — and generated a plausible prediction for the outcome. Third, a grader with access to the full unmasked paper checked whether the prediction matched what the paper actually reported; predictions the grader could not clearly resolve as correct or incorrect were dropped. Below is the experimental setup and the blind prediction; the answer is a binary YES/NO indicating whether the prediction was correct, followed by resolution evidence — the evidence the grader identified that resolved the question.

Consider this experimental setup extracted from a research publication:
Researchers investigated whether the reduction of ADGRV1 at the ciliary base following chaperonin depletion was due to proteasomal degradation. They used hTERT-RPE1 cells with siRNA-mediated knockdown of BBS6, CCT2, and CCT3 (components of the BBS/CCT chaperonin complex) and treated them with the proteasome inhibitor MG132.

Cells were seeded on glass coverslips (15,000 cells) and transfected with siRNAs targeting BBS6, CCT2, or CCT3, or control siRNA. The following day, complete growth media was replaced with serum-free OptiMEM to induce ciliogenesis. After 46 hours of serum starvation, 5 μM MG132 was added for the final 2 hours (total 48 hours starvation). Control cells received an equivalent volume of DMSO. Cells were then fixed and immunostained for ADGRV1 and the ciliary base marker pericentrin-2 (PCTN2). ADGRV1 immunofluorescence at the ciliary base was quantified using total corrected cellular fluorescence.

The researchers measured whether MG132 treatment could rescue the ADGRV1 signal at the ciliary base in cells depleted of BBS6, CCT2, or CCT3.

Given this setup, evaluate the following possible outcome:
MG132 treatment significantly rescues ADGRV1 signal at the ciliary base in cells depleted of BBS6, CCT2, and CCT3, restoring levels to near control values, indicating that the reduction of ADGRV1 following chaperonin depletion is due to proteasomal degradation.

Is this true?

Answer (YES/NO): NO